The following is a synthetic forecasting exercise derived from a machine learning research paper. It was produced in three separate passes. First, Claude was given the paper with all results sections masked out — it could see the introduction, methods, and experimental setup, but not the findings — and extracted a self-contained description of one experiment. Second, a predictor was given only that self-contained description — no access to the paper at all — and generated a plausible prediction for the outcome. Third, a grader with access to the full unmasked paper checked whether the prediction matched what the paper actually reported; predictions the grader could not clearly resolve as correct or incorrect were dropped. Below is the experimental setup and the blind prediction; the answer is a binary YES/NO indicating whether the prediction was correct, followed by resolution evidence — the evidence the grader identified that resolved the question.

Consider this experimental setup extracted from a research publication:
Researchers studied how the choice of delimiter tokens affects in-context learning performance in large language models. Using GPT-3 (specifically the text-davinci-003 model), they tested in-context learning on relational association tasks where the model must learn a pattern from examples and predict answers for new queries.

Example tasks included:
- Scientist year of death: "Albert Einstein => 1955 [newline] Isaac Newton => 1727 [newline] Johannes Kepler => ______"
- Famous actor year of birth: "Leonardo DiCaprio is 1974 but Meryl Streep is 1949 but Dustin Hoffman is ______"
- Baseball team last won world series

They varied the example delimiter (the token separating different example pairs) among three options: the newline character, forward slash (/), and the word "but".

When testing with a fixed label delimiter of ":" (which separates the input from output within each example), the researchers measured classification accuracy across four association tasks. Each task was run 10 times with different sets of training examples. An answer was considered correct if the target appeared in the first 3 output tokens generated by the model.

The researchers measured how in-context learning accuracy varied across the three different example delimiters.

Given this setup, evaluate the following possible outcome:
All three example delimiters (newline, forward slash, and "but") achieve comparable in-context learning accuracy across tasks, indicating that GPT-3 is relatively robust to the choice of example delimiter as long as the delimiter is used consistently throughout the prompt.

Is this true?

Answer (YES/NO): NO